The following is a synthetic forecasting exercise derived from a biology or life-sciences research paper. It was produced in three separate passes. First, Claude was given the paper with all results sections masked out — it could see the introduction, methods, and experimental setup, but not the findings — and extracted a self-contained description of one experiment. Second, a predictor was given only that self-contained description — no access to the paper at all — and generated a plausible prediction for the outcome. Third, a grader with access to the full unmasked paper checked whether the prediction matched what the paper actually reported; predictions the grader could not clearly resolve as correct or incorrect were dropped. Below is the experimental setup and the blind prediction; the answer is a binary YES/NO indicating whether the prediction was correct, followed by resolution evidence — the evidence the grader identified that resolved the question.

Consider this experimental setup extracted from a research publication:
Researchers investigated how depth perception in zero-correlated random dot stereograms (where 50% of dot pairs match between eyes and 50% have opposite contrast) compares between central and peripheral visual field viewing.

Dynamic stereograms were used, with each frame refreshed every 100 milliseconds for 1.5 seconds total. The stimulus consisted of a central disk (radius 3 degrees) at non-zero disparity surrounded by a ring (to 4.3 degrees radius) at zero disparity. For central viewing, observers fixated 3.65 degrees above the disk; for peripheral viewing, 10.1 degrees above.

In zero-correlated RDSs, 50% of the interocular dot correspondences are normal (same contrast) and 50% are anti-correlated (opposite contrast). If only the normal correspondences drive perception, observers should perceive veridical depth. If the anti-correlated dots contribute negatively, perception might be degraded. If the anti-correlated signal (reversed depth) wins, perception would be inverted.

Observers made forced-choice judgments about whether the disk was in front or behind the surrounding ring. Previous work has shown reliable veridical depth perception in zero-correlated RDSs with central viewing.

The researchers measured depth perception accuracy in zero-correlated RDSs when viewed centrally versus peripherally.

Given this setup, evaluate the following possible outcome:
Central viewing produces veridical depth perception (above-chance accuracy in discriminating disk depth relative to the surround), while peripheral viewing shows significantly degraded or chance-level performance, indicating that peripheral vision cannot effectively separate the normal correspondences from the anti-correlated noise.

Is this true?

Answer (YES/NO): NO